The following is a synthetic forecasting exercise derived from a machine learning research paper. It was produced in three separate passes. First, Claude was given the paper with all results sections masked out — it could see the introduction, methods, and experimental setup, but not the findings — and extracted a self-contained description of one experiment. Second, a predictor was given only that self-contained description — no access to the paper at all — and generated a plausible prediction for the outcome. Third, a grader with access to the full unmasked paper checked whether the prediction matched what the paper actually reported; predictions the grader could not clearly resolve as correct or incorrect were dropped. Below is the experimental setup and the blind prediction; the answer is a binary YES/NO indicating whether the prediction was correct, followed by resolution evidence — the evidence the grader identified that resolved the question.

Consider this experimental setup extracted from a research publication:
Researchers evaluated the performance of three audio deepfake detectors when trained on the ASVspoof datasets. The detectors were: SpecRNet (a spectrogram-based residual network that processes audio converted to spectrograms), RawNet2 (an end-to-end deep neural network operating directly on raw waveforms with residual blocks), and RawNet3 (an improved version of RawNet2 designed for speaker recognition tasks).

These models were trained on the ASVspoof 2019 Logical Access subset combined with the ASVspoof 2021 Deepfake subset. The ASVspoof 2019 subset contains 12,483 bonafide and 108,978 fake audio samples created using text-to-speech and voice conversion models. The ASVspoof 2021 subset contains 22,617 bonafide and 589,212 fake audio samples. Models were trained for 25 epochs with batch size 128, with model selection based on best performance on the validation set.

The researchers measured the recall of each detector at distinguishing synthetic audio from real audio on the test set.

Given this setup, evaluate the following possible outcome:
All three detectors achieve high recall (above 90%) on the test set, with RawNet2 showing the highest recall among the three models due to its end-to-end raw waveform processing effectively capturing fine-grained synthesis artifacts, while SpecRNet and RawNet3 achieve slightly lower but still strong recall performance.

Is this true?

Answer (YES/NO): NO